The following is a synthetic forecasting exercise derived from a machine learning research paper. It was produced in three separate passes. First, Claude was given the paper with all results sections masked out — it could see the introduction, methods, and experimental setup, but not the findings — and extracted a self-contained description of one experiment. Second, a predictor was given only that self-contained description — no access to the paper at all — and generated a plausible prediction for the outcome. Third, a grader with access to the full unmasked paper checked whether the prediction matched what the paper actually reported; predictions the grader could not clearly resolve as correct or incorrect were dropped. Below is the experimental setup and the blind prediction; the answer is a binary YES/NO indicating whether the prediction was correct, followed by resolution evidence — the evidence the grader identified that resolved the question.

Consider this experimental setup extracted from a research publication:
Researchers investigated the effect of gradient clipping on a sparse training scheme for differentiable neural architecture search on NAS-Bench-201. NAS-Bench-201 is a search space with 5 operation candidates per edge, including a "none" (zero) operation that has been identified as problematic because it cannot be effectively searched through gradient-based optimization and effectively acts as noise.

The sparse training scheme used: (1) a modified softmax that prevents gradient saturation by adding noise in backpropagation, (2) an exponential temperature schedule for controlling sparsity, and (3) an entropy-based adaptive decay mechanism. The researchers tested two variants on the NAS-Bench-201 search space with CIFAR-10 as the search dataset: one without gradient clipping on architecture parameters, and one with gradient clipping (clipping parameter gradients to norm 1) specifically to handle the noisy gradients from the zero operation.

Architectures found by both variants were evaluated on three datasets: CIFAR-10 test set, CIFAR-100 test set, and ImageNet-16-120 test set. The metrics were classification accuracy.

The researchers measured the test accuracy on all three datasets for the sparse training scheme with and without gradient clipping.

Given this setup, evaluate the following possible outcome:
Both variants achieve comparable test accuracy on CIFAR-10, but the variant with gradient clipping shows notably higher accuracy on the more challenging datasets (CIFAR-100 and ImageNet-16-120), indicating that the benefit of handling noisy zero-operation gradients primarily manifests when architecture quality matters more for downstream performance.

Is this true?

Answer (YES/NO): NO